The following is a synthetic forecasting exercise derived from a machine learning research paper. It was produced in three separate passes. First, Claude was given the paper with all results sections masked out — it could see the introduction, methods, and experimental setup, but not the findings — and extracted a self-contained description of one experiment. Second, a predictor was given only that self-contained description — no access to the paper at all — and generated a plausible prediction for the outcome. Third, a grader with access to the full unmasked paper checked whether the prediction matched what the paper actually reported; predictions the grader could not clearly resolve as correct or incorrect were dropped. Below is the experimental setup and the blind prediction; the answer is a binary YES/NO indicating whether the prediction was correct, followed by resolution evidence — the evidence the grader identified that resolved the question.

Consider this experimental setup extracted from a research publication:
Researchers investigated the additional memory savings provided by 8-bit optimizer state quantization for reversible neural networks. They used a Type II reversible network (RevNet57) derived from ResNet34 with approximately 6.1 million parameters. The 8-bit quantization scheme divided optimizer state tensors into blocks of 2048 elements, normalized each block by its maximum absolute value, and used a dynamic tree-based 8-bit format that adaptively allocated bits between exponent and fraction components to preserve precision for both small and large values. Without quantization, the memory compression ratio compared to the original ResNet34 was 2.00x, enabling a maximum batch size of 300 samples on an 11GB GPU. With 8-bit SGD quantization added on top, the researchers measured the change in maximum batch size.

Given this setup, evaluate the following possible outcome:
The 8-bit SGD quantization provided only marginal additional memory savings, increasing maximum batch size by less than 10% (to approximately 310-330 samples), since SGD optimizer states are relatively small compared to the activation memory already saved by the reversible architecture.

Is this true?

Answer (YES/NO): NO